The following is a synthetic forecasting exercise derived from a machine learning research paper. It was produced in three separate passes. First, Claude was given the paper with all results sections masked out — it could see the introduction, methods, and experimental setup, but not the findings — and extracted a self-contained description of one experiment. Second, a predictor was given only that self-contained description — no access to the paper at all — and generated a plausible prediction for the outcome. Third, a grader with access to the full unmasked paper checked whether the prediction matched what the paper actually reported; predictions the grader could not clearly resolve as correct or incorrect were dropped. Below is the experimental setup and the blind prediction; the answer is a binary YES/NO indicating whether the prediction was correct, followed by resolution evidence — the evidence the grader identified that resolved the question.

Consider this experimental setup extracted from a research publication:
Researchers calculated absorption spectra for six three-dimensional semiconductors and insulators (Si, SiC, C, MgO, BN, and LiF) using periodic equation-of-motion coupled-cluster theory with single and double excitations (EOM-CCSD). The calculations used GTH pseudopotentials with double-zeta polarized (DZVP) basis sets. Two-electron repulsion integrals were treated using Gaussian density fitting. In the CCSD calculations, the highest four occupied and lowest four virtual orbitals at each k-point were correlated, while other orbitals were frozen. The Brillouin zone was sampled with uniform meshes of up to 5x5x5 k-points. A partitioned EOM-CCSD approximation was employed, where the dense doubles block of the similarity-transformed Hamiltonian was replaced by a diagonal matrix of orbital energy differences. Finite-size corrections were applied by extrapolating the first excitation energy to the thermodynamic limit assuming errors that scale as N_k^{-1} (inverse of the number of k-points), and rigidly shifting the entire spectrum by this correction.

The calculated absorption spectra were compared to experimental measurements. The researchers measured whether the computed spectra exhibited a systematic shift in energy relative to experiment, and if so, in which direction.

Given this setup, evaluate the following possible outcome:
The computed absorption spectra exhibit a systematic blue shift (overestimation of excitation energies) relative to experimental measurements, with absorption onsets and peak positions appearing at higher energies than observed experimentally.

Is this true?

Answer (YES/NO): YES